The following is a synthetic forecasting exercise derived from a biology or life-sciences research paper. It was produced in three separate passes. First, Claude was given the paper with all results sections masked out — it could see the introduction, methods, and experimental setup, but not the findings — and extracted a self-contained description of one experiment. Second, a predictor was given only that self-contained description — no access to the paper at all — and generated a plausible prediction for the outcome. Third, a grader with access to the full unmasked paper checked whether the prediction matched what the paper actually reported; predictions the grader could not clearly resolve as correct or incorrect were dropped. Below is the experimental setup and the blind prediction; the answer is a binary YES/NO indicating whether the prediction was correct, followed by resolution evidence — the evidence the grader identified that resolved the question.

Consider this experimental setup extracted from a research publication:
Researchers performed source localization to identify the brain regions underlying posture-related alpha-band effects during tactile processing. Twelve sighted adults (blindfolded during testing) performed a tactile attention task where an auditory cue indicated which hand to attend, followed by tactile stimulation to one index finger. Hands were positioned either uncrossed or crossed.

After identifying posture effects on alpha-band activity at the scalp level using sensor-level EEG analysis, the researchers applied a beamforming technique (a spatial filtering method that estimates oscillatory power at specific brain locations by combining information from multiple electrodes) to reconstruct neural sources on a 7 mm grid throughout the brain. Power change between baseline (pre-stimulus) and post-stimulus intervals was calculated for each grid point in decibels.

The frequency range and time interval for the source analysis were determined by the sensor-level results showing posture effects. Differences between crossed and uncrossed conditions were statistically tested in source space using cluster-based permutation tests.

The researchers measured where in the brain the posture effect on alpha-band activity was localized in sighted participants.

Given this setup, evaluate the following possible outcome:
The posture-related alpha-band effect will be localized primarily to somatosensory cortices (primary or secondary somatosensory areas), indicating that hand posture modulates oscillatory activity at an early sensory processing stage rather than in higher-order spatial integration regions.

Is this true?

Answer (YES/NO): NO